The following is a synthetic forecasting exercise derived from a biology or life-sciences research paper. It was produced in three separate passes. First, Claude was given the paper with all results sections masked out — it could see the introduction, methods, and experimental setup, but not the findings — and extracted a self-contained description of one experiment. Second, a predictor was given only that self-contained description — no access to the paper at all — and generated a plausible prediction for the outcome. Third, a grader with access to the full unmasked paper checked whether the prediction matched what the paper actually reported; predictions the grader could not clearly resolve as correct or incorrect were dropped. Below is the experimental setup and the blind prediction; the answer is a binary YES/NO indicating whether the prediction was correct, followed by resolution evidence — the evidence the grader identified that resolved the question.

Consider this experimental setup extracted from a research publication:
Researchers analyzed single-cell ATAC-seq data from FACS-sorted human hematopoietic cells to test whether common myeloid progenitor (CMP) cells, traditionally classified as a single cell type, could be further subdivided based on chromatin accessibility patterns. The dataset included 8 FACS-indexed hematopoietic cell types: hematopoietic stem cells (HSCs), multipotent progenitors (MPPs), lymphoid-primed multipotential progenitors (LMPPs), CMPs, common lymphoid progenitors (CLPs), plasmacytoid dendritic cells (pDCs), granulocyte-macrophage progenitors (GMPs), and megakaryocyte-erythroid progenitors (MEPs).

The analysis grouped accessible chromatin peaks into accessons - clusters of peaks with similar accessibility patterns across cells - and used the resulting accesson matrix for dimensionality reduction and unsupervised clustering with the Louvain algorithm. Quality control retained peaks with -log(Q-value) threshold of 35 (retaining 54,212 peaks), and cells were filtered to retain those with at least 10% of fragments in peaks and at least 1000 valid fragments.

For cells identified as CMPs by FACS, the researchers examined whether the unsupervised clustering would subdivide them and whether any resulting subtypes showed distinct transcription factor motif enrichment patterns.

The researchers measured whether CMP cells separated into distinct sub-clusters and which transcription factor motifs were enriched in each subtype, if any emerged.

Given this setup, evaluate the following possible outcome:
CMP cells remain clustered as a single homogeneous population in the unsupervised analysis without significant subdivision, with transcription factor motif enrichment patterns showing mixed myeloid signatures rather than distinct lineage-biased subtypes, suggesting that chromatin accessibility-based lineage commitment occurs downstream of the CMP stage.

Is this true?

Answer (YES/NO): NO